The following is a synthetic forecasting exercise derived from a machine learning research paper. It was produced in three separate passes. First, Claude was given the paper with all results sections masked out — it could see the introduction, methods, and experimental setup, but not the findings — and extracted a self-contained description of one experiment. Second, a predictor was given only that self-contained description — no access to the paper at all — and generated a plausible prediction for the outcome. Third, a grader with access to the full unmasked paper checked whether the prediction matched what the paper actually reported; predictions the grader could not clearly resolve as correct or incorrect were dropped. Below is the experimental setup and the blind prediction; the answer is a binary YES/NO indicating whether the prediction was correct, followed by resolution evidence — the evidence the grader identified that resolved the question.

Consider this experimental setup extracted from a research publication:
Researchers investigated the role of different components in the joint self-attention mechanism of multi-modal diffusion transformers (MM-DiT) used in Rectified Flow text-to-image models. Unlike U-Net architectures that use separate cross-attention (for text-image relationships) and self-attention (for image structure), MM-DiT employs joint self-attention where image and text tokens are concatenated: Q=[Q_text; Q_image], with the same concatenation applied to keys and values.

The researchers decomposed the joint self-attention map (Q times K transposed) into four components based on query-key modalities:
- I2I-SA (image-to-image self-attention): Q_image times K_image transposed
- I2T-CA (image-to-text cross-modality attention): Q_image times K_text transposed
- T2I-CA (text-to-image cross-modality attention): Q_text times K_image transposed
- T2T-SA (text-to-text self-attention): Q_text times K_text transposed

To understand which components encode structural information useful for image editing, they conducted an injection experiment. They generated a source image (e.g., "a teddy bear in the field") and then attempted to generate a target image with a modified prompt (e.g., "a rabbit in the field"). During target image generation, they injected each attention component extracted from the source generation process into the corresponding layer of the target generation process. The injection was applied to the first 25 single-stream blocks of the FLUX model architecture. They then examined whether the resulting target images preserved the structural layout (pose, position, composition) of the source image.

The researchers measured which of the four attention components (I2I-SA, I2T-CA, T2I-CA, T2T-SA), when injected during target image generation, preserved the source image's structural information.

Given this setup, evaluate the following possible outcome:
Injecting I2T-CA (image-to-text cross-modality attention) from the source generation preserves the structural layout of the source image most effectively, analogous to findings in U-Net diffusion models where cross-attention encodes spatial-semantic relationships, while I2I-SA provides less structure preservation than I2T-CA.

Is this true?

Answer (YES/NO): NO